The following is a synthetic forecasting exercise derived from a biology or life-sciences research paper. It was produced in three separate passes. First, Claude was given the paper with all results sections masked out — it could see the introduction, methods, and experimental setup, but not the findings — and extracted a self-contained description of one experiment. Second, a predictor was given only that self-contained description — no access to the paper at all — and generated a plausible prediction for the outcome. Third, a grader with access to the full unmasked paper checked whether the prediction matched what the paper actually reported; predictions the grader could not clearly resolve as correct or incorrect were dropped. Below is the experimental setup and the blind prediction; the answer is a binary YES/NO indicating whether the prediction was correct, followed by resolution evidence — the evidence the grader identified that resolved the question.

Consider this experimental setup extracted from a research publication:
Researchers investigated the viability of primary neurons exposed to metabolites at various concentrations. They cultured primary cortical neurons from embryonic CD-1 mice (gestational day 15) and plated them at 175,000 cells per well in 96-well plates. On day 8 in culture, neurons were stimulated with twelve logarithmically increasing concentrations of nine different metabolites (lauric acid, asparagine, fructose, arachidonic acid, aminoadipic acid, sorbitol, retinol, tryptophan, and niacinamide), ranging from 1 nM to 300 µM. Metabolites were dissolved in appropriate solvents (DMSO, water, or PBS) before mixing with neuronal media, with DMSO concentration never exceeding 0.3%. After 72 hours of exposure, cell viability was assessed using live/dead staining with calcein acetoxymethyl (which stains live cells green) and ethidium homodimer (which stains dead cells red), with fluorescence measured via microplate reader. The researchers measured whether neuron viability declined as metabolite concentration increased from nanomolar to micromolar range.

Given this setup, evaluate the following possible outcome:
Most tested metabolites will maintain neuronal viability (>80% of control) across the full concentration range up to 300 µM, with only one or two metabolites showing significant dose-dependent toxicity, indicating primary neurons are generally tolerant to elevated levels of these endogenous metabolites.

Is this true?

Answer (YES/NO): NO